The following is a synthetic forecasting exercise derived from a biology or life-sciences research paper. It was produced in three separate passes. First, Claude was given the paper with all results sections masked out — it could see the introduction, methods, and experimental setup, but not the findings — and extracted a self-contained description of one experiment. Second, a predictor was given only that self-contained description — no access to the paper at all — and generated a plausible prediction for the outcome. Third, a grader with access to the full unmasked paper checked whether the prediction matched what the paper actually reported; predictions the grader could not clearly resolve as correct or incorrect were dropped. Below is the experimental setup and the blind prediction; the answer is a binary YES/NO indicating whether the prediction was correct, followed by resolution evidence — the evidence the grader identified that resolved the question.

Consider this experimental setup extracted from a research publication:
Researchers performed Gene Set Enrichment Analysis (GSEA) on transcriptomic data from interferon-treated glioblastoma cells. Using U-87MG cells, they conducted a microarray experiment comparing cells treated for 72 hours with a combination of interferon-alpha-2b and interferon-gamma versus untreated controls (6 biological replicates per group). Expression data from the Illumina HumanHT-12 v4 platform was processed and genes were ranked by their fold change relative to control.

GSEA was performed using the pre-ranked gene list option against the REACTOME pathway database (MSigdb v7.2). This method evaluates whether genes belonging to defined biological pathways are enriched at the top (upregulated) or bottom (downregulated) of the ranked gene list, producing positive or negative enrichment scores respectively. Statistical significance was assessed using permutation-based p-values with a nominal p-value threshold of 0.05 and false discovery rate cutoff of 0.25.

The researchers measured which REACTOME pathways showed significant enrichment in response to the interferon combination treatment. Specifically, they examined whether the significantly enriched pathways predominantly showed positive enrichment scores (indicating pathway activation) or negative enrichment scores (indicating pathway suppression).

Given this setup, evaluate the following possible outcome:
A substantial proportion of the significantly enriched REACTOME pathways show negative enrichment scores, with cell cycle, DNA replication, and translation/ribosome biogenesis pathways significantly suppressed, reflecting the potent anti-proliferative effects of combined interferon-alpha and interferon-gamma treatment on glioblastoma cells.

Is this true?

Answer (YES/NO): NO